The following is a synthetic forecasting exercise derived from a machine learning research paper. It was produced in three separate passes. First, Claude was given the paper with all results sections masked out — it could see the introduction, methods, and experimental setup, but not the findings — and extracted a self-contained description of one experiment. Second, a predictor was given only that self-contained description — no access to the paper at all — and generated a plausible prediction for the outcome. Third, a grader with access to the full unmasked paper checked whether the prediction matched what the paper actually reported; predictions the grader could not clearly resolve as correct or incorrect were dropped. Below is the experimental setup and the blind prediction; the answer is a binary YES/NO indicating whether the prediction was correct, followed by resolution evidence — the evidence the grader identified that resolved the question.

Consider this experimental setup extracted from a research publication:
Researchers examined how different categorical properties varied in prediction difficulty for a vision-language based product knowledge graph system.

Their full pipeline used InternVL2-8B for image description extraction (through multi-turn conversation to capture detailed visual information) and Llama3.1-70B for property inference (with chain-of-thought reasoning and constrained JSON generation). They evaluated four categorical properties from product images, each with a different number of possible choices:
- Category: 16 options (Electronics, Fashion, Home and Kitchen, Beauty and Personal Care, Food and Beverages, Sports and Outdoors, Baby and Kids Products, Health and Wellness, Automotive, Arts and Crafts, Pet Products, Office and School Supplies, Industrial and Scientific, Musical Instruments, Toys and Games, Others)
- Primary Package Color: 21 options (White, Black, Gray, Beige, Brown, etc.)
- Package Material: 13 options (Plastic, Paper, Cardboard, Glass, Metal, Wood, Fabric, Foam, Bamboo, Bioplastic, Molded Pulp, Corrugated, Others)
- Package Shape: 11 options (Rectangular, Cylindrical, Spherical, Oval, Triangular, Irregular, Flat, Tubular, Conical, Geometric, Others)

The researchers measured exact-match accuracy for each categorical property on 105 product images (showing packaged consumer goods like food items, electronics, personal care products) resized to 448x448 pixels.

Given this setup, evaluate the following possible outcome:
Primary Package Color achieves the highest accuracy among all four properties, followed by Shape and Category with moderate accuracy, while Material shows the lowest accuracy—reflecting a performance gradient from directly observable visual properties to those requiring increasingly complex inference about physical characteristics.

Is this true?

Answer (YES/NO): NO